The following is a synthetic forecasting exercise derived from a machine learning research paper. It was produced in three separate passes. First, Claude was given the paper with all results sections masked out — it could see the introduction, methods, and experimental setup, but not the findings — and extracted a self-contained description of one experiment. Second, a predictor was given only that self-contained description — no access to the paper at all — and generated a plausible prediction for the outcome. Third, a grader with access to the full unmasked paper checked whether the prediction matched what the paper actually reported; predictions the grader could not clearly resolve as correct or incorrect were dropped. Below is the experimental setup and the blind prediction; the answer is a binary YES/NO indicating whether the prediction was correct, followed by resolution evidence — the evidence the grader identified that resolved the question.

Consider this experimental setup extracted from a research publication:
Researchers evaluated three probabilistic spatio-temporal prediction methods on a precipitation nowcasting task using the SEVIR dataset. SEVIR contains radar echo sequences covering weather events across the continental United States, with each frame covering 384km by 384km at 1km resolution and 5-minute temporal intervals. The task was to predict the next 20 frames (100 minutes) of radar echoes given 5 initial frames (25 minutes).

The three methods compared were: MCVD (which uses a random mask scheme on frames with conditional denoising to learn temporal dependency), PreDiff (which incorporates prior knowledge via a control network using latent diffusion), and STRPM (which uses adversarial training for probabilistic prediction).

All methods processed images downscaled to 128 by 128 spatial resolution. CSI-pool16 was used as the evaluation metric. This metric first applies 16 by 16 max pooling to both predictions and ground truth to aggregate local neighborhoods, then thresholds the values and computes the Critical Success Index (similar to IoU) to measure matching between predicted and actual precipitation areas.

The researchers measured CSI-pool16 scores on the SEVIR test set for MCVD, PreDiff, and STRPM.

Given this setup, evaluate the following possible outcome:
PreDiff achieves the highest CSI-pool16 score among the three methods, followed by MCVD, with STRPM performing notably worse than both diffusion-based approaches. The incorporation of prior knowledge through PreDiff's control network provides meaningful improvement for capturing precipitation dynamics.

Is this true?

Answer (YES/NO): NO